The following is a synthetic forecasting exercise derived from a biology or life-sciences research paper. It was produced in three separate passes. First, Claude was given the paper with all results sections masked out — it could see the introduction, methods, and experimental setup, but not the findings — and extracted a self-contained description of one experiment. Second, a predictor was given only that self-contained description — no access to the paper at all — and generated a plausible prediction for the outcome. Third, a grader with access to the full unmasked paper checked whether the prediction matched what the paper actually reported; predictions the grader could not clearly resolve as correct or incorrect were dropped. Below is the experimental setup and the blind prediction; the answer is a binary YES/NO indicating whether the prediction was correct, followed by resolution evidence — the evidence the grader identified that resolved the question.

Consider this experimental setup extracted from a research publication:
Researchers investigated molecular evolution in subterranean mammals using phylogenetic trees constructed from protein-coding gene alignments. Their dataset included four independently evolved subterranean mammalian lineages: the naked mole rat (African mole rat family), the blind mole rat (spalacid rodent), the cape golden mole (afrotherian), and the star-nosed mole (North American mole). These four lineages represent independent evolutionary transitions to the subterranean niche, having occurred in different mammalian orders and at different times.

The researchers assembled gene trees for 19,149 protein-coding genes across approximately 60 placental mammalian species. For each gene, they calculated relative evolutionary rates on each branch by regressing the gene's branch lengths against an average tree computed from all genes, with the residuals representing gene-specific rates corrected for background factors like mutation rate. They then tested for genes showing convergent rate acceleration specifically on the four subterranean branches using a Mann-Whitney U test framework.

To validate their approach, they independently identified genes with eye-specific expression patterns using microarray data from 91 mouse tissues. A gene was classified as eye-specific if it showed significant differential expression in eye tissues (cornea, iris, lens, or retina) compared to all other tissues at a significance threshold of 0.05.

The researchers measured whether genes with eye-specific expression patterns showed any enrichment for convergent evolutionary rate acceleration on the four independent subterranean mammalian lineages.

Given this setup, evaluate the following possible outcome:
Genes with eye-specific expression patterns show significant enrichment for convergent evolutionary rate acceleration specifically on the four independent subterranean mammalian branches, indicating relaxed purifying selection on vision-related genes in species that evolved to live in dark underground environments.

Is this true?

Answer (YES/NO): YES